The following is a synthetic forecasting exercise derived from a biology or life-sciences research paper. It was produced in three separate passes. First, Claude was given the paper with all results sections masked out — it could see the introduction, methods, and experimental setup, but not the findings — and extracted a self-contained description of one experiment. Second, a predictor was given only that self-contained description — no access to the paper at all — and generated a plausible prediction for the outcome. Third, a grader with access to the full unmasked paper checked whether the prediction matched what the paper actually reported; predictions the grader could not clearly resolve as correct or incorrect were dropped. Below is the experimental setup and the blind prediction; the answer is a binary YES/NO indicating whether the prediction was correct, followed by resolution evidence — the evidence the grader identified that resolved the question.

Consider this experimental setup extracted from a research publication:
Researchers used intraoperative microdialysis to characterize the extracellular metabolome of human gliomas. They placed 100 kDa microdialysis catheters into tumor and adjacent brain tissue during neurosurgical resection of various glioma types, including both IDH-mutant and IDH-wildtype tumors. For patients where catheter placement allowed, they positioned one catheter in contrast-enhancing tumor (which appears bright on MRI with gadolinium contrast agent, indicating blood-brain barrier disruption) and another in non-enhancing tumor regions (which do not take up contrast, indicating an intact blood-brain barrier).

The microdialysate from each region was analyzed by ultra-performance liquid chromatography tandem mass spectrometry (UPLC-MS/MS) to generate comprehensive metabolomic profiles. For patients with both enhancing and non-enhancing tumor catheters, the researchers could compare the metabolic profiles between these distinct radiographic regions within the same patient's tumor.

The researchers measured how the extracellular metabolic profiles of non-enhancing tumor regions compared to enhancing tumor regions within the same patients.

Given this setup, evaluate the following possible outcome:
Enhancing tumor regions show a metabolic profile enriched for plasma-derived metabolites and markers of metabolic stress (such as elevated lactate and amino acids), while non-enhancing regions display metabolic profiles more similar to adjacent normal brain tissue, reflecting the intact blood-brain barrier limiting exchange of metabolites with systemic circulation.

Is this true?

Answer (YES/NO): NO